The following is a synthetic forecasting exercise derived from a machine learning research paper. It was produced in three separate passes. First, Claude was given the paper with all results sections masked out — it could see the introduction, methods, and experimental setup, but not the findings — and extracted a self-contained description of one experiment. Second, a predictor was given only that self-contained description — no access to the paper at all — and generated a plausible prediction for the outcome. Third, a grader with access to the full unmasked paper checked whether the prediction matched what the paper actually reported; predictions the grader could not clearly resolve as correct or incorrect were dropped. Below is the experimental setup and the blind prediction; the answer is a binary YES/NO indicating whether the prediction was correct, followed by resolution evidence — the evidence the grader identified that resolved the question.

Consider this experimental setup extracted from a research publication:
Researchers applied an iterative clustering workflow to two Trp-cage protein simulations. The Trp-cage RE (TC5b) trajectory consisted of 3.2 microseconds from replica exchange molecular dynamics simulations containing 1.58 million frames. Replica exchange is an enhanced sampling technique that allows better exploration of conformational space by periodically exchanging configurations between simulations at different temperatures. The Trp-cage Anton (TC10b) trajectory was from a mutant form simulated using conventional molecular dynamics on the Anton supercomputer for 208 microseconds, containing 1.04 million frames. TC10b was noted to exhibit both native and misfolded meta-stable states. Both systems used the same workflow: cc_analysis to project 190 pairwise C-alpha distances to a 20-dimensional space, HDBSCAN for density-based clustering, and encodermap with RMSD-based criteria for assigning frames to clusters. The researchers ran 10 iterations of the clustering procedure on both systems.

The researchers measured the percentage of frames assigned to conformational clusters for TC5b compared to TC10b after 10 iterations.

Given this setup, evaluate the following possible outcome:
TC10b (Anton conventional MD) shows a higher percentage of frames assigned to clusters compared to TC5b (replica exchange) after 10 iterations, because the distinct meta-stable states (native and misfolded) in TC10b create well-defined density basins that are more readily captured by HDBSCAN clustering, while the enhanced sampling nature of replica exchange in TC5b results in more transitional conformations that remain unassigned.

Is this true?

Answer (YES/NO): NO